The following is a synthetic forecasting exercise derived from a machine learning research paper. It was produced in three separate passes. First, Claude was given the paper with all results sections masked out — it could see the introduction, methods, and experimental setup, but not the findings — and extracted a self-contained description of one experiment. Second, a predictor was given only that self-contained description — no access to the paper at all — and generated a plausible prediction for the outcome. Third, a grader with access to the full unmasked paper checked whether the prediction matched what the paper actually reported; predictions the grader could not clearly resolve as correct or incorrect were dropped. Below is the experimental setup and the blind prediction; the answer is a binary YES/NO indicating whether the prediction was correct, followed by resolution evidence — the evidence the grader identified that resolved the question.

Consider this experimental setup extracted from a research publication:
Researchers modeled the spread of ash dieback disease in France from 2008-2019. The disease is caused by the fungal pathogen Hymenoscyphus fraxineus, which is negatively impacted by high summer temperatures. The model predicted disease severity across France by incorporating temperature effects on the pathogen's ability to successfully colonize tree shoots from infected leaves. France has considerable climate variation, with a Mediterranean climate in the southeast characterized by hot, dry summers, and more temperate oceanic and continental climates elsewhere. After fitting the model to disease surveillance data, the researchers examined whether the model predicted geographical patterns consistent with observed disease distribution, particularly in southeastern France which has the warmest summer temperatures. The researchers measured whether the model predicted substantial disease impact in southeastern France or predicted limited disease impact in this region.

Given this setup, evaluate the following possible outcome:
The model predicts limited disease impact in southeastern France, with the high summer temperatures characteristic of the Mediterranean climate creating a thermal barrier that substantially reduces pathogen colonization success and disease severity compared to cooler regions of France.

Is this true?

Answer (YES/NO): YES